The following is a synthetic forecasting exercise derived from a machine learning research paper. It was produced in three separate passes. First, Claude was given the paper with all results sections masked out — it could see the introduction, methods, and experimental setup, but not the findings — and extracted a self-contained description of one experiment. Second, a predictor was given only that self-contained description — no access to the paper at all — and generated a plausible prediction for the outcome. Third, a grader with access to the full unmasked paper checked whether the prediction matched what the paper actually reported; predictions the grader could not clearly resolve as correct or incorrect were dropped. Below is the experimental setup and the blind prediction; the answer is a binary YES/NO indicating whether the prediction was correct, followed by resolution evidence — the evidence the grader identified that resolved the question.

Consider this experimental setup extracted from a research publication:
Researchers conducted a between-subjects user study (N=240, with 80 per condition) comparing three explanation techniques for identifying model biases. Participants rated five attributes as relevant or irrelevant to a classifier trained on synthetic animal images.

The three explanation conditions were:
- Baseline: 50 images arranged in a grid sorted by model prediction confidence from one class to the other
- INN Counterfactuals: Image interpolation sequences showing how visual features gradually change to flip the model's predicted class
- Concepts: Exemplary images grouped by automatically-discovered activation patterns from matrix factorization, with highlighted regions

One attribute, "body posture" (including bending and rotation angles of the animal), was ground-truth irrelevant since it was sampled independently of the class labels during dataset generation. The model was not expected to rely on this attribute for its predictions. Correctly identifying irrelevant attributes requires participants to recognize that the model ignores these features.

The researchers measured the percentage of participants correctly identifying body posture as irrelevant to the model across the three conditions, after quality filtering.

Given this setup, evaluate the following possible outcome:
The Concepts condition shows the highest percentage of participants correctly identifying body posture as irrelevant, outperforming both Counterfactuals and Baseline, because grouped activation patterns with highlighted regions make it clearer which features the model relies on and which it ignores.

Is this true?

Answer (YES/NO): NO